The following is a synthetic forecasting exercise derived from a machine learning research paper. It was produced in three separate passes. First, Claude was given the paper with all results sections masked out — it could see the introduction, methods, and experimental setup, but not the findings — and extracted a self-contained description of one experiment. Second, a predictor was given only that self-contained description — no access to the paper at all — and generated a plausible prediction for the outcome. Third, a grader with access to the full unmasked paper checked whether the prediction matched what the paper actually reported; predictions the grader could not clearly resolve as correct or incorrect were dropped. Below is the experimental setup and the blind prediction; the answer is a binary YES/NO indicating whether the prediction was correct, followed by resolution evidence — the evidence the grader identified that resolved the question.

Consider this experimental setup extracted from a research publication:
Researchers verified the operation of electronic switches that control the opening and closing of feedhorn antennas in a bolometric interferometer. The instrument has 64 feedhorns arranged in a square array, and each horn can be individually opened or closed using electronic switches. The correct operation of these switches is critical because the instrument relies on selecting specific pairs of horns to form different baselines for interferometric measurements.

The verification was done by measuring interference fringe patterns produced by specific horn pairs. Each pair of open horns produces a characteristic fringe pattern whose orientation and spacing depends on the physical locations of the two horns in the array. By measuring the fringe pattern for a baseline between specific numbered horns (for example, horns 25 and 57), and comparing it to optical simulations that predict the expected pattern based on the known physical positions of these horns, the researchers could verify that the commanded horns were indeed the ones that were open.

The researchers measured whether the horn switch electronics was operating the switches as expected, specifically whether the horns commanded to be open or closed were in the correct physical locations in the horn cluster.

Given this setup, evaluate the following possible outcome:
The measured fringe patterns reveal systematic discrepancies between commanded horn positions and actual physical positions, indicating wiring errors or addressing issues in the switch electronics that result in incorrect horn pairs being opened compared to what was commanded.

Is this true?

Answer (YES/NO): NO